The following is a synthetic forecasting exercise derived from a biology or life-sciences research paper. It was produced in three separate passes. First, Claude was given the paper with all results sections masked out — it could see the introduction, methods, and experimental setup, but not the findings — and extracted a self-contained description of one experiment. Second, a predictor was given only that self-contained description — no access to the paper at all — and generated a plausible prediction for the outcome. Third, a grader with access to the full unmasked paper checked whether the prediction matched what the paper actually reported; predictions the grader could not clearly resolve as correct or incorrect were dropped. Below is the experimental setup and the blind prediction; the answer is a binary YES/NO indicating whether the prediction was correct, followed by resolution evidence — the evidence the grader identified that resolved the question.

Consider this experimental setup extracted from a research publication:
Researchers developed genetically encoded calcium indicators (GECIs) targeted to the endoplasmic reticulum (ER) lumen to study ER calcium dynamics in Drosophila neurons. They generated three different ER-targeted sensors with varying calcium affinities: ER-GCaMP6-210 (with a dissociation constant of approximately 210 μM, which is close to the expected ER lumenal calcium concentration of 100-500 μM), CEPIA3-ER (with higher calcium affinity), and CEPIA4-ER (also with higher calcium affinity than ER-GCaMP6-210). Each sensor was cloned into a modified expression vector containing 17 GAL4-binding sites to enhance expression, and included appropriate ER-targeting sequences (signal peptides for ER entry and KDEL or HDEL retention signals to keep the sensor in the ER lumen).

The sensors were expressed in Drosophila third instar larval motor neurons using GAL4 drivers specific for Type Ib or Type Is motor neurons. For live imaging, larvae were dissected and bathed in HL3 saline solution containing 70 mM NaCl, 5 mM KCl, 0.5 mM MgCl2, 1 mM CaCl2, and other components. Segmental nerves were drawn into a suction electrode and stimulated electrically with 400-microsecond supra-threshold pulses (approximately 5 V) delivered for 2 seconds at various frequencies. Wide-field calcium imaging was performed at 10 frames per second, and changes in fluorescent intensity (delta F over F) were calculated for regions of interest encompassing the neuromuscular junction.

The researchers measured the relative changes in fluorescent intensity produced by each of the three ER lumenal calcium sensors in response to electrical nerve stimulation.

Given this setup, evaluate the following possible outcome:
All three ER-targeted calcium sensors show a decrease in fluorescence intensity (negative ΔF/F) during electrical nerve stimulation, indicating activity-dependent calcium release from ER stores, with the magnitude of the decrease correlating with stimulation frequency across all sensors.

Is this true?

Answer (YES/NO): NO